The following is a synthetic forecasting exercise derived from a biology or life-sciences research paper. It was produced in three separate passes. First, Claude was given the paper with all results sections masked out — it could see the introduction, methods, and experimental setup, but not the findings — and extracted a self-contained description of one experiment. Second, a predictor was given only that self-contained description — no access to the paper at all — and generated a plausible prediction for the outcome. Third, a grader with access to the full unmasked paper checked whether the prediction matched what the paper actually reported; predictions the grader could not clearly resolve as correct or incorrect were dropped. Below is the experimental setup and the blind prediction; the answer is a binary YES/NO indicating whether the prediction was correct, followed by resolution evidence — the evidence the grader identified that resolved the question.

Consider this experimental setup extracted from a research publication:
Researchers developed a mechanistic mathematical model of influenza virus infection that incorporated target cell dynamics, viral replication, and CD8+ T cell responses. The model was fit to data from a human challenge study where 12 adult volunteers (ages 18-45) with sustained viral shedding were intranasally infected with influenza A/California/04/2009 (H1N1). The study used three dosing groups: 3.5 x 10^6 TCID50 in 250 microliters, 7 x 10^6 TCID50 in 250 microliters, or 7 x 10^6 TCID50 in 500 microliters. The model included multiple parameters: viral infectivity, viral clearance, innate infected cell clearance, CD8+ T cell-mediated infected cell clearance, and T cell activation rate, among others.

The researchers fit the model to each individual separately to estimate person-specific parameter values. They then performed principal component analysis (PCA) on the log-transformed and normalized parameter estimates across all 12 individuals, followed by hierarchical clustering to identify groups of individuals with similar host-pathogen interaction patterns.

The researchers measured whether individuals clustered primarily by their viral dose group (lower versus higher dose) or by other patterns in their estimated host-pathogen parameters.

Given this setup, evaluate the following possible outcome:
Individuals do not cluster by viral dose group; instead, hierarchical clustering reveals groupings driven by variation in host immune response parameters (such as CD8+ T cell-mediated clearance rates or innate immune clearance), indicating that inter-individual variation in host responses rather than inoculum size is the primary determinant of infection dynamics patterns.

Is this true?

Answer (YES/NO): NO